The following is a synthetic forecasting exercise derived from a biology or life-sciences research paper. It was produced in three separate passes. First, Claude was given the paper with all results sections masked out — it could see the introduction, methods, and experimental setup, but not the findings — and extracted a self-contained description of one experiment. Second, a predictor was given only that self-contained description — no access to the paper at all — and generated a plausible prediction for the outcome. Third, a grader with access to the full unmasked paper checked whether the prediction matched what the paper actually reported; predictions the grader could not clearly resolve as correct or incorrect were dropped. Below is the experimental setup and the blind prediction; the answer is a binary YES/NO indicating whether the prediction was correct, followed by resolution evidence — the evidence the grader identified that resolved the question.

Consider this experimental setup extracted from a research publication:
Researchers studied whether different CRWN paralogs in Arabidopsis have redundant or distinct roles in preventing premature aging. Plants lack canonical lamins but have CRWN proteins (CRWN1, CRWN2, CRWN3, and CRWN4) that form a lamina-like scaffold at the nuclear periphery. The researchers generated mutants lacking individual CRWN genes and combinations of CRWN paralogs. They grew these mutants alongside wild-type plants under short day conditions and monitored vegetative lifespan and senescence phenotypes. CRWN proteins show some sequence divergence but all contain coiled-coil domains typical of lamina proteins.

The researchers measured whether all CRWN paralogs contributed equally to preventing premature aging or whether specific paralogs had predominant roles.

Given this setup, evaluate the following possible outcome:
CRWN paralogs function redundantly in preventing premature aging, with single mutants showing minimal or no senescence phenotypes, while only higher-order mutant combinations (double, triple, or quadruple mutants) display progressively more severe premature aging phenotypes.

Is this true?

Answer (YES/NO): NO